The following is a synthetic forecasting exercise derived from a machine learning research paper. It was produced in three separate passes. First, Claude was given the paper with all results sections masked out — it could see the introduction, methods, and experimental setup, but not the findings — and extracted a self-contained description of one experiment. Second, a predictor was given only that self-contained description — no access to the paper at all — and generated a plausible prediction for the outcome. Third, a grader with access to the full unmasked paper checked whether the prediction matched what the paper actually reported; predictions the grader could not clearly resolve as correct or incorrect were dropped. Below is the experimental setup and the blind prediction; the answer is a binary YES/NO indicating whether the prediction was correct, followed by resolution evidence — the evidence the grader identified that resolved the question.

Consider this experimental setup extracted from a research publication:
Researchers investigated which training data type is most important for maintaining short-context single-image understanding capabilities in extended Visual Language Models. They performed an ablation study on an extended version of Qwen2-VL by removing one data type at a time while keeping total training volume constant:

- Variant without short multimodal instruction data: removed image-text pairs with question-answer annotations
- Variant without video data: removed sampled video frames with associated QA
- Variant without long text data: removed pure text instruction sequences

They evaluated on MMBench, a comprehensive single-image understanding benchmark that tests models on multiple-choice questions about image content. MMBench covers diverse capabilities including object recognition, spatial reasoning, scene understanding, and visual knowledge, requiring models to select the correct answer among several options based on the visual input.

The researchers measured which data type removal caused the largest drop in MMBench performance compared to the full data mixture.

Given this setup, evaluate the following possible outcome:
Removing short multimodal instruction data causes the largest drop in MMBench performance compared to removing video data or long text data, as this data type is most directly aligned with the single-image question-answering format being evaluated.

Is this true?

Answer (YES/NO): YES